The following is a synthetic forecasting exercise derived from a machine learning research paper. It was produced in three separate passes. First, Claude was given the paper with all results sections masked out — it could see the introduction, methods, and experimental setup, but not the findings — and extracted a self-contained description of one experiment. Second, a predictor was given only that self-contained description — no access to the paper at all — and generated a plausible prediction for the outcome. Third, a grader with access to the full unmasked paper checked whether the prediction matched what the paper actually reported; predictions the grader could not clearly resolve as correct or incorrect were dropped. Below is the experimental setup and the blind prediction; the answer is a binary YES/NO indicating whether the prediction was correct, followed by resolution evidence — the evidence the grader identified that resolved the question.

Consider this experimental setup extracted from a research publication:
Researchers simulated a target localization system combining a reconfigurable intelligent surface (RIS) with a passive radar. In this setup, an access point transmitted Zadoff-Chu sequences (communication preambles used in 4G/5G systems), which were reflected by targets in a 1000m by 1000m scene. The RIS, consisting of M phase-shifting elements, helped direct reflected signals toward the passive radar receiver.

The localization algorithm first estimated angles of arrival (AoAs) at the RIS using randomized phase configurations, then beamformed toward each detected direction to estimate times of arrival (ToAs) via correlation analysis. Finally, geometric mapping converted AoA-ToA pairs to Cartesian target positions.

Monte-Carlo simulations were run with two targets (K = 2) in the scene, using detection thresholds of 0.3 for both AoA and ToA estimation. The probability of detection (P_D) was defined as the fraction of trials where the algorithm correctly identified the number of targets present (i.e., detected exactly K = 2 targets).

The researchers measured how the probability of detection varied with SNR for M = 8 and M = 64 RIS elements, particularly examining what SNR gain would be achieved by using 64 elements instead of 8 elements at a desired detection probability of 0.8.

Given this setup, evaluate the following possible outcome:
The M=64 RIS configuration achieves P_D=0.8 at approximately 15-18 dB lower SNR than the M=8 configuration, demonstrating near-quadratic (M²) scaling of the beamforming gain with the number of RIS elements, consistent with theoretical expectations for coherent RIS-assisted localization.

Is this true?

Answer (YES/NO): NO